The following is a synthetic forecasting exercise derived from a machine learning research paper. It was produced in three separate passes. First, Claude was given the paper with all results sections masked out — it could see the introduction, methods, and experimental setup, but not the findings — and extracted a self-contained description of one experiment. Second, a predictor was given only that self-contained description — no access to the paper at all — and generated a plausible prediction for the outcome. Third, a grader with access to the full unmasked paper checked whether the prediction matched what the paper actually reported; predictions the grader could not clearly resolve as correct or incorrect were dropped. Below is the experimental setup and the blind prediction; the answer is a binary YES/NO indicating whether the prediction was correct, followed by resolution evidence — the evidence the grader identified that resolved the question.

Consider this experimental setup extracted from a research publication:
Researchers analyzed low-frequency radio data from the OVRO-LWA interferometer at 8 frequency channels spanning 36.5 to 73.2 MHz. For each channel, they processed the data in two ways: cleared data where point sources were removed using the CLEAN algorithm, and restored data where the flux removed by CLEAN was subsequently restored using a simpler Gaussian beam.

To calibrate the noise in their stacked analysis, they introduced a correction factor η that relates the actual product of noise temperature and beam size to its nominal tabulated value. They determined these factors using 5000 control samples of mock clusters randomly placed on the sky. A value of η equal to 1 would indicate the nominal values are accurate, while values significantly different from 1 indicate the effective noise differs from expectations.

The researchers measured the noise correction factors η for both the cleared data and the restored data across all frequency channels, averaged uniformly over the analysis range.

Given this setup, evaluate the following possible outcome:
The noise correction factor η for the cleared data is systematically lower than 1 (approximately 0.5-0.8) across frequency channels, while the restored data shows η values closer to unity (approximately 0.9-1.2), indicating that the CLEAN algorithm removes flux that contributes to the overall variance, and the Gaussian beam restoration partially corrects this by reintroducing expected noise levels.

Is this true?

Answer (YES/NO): NO